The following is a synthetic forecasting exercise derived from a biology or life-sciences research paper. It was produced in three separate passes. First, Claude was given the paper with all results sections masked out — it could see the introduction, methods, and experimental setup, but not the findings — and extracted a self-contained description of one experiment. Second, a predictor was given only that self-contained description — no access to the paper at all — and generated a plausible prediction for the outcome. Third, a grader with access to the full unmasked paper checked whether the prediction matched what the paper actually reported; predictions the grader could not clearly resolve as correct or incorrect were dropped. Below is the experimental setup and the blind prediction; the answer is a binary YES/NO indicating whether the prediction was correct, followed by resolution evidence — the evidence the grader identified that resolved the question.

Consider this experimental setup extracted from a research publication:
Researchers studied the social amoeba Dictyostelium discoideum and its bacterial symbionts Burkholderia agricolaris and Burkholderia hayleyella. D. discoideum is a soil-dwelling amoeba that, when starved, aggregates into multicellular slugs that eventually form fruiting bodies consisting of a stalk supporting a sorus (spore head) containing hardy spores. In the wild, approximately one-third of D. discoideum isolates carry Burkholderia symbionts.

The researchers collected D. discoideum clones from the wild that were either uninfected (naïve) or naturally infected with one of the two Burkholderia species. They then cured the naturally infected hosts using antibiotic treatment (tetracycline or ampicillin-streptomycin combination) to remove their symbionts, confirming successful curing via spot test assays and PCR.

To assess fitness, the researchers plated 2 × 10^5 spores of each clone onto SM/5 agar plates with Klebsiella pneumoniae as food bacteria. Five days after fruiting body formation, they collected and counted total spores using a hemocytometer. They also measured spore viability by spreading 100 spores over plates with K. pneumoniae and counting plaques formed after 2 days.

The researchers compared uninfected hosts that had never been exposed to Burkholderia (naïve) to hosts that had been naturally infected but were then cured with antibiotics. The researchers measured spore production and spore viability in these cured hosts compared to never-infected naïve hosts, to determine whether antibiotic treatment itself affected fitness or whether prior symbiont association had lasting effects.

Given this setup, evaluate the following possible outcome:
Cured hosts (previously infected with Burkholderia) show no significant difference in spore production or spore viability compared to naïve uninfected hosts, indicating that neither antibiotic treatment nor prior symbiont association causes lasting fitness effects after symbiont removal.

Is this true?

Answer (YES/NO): NO